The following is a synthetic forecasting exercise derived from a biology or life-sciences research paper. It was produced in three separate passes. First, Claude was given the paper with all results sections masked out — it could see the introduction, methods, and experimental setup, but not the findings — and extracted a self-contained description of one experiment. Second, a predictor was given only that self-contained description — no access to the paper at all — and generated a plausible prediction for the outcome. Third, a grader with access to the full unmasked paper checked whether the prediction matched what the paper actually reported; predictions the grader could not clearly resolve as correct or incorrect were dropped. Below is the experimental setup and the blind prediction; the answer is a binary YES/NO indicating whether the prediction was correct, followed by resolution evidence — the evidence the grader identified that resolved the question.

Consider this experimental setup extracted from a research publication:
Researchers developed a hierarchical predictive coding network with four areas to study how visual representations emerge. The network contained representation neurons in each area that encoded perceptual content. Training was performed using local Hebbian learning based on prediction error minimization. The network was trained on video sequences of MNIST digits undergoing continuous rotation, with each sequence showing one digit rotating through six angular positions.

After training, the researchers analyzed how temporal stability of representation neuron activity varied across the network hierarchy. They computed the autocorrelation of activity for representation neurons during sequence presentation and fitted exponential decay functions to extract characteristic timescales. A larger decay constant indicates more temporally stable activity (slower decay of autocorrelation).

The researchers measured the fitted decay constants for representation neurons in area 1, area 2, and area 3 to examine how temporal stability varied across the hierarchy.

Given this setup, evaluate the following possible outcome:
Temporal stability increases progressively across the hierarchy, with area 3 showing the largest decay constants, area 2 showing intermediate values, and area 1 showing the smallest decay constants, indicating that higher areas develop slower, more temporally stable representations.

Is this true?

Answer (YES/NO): YES